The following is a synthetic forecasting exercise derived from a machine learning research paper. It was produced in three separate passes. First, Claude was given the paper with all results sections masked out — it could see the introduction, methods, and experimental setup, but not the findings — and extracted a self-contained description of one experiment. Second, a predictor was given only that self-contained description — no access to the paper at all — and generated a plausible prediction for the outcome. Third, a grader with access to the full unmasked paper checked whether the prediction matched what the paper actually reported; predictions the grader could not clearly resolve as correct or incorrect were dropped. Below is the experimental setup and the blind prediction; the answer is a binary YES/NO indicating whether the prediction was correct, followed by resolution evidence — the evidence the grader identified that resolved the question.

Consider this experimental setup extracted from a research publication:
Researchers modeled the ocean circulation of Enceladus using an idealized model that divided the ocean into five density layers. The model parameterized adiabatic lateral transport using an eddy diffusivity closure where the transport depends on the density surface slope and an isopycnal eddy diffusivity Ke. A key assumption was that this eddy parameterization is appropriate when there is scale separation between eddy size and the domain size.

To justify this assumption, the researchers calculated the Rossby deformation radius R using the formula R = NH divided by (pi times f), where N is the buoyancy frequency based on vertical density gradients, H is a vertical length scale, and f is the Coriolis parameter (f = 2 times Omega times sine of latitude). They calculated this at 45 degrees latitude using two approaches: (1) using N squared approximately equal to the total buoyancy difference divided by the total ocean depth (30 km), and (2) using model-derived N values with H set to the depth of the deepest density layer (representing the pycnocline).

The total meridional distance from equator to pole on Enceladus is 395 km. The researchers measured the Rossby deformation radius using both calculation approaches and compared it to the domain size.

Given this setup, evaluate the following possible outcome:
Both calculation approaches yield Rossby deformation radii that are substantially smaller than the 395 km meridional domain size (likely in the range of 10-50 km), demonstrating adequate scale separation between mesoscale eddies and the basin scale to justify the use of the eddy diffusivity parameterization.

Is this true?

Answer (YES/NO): NO